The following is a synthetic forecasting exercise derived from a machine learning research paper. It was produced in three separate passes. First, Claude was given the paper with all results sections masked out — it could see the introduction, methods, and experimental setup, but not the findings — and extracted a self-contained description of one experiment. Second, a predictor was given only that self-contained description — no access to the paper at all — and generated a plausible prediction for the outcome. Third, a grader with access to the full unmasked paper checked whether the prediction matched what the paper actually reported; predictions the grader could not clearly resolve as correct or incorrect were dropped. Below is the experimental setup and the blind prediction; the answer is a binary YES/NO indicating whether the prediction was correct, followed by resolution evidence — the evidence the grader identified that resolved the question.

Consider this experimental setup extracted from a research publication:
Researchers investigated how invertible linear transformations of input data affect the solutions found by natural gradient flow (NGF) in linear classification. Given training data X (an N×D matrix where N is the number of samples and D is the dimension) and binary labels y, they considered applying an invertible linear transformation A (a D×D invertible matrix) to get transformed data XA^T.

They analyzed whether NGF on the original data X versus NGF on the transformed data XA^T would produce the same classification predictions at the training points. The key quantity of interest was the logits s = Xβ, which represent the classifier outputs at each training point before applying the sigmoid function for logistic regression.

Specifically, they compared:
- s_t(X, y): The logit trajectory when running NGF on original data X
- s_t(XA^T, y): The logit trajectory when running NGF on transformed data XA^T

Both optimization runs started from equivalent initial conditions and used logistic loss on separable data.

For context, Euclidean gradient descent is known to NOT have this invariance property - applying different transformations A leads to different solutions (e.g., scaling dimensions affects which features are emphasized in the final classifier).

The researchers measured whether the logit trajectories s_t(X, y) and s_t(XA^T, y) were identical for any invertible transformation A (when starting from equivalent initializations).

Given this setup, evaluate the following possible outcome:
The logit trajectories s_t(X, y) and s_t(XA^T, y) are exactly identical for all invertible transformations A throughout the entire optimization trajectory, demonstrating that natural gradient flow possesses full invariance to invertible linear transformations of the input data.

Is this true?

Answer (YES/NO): YES